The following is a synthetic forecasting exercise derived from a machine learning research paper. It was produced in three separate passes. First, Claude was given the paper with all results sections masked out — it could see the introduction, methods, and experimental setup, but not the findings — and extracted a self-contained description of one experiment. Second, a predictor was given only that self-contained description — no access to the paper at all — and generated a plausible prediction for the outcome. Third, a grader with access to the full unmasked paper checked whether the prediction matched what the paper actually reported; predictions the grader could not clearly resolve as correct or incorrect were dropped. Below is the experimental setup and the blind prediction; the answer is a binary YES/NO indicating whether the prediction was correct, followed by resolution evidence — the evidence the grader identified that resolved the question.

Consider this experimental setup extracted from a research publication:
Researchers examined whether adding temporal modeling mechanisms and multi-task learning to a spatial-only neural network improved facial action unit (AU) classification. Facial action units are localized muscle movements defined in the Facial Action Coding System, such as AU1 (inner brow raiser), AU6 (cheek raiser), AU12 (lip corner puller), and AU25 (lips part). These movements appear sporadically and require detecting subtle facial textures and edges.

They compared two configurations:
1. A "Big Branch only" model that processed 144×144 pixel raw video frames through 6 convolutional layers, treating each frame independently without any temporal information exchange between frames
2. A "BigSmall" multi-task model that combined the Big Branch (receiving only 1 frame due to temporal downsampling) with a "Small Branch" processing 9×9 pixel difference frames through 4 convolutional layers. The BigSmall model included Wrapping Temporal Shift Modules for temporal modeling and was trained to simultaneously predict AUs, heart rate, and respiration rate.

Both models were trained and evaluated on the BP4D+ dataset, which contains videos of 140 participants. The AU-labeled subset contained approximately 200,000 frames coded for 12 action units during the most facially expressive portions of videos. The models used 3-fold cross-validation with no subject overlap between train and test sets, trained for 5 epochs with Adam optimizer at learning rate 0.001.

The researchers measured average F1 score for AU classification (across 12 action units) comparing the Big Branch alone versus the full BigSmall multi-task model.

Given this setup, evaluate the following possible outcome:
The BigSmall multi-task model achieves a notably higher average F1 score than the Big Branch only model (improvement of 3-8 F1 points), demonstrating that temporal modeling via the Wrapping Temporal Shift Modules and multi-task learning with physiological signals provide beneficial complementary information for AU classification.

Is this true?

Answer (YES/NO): NO